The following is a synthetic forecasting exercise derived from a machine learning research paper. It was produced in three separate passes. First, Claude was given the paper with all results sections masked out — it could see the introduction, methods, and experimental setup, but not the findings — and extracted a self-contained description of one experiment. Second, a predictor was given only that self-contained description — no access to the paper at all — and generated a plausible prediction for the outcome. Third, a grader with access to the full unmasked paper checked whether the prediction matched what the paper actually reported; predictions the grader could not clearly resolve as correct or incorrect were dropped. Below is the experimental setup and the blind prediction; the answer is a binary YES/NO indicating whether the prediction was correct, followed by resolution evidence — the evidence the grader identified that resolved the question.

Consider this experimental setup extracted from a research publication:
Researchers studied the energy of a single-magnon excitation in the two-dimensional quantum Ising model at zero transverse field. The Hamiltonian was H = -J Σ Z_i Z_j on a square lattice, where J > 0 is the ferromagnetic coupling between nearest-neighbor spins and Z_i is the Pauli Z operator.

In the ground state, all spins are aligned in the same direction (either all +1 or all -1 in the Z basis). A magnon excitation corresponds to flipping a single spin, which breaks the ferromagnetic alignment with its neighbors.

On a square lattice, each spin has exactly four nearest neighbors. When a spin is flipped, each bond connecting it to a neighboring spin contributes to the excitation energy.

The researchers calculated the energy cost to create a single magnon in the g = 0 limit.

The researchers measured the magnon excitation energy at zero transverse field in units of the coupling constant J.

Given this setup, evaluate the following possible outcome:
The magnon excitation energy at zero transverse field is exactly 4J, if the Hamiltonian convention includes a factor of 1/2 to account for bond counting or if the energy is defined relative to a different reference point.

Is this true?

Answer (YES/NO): NO